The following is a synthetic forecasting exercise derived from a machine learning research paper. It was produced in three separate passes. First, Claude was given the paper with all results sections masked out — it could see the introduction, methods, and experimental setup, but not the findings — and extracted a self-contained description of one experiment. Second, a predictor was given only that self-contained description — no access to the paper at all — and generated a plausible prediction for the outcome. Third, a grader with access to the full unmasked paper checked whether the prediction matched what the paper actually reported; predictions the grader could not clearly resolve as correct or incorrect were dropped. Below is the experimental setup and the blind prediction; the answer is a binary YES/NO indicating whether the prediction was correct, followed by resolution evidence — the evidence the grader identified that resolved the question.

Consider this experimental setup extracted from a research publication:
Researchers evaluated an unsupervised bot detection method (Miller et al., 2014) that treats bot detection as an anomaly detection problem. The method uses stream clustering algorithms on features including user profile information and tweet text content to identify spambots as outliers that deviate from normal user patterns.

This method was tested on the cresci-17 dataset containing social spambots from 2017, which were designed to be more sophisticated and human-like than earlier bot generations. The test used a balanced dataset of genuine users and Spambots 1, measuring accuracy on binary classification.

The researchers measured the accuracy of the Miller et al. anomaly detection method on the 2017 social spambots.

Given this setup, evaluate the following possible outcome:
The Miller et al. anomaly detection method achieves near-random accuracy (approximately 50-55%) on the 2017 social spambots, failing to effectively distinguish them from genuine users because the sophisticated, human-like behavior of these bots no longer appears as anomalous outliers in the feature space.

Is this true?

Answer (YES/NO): YES